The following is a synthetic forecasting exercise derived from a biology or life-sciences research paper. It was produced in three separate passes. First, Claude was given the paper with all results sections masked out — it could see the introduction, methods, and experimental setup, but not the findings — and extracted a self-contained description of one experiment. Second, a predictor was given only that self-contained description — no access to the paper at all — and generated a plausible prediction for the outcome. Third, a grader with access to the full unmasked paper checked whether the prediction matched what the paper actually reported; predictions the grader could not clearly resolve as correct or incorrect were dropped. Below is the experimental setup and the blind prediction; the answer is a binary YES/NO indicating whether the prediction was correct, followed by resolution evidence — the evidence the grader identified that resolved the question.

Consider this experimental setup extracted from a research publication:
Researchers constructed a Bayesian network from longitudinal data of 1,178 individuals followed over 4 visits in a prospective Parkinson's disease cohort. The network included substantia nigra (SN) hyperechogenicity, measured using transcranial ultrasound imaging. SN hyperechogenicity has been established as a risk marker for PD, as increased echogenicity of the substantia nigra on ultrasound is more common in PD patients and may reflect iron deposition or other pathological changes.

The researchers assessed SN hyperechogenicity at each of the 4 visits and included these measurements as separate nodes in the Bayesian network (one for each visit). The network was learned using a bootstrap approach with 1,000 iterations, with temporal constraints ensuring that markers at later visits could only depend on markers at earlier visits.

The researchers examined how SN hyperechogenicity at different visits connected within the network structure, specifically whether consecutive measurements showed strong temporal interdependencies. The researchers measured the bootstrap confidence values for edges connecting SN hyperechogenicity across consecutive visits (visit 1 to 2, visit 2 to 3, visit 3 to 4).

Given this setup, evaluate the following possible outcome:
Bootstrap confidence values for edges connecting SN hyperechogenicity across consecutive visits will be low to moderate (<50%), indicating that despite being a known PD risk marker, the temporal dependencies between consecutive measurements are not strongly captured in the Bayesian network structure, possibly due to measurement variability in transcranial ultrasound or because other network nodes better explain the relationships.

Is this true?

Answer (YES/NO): NO